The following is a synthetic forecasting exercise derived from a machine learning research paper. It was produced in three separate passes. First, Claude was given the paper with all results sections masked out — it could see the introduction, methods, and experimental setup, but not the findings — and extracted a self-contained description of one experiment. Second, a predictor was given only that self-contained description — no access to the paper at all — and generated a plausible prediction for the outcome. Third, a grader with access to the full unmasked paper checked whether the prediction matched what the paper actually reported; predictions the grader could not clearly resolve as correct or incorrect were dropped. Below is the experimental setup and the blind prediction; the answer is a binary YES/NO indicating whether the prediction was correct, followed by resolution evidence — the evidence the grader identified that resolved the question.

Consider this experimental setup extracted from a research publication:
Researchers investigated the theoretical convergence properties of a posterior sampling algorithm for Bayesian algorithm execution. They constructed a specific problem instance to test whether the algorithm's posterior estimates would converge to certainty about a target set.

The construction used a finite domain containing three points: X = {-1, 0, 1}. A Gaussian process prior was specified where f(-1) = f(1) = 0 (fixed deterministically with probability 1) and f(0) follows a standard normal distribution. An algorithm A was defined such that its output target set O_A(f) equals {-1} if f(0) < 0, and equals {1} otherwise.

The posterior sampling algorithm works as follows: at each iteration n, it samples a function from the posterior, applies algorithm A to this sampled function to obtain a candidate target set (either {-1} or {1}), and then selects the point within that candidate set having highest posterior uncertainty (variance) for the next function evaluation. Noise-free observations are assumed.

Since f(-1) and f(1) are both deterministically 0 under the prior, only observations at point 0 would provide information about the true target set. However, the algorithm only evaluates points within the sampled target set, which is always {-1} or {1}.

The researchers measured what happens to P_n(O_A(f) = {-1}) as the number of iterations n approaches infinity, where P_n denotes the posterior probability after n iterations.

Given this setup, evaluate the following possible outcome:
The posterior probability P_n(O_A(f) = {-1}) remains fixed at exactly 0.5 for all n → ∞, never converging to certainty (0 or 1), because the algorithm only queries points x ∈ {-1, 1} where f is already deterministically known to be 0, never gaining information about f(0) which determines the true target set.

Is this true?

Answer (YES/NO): YES